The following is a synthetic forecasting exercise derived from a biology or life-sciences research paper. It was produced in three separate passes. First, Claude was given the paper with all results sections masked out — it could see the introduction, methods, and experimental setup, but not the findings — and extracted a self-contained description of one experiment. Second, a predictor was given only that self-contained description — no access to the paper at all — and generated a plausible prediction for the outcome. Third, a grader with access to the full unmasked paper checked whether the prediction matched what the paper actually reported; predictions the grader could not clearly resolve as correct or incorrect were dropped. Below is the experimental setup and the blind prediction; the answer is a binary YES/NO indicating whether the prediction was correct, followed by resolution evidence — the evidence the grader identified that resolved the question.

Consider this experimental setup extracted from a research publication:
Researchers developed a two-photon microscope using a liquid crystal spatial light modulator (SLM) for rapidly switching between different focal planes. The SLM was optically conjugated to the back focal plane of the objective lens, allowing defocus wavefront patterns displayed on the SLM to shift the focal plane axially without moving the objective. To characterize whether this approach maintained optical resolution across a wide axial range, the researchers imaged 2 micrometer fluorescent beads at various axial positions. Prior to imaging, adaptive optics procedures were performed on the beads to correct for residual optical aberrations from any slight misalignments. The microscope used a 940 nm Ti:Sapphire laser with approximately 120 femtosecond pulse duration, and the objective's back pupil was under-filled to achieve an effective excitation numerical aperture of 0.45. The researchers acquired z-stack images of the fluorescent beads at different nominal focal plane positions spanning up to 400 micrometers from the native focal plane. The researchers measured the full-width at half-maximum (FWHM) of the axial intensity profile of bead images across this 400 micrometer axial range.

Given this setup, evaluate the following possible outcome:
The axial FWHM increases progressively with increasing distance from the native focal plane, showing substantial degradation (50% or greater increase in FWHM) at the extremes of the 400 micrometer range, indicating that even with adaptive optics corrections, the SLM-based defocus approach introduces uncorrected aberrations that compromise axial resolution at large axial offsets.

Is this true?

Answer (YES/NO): NO